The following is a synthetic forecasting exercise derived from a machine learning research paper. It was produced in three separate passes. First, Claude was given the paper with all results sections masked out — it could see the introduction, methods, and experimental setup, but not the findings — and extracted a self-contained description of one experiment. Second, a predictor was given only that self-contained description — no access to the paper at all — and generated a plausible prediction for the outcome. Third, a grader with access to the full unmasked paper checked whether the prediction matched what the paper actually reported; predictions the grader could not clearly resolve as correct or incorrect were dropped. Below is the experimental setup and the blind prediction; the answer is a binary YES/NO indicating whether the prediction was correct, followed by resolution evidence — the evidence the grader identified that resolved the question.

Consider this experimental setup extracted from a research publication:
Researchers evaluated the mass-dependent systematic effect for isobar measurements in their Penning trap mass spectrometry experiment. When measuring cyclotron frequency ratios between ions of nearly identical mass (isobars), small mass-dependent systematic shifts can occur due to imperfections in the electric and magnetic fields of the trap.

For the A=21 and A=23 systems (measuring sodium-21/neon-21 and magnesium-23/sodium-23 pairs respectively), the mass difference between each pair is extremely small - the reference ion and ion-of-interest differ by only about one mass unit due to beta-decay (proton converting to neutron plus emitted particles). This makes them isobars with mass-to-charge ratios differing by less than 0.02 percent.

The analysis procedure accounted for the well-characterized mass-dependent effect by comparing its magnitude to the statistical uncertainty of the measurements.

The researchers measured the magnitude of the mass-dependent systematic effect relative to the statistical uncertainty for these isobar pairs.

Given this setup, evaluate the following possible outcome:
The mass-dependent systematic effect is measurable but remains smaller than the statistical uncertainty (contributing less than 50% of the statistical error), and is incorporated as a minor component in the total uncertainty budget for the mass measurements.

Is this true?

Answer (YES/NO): NO